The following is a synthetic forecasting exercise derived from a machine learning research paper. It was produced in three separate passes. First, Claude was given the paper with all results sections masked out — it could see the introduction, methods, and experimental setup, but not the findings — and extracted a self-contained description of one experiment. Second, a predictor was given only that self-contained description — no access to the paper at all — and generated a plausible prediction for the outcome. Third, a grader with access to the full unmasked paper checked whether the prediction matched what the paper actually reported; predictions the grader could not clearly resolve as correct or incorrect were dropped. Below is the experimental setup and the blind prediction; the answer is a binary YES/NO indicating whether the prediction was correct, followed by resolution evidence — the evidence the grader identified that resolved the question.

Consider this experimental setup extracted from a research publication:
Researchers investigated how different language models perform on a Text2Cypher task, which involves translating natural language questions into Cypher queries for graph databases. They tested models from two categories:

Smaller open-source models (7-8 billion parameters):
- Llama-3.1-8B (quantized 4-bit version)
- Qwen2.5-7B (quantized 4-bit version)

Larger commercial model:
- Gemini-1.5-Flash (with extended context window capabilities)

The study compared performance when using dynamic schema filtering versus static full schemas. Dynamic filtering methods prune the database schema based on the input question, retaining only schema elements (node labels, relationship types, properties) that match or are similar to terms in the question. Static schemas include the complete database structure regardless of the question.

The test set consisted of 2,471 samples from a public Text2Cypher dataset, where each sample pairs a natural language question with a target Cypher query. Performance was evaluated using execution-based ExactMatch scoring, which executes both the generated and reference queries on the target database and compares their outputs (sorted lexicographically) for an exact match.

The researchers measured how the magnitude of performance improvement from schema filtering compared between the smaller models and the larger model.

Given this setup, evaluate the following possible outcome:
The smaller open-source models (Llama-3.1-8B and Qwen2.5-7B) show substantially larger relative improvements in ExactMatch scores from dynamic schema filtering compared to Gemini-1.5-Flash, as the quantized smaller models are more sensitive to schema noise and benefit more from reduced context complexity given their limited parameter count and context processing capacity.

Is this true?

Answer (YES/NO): NO